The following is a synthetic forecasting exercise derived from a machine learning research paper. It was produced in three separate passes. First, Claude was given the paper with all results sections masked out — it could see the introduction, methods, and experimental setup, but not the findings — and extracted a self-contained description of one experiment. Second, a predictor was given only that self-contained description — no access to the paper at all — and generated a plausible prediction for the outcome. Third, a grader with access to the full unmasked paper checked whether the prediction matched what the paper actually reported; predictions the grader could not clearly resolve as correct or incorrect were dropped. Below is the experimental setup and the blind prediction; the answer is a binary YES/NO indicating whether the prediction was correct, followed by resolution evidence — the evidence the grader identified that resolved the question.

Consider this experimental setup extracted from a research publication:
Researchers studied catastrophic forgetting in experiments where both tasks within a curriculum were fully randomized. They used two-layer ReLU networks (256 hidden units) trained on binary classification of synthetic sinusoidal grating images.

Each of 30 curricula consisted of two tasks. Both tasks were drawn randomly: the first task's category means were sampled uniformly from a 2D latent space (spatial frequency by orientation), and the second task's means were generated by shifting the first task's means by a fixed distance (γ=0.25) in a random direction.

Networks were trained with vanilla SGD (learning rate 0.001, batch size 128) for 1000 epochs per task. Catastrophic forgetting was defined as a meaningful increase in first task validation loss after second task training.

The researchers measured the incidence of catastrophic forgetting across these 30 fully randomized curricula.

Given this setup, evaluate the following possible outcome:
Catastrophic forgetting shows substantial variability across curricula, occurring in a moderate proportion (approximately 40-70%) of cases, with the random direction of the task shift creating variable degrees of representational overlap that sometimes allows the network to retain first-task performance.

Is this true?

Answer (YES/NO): YES